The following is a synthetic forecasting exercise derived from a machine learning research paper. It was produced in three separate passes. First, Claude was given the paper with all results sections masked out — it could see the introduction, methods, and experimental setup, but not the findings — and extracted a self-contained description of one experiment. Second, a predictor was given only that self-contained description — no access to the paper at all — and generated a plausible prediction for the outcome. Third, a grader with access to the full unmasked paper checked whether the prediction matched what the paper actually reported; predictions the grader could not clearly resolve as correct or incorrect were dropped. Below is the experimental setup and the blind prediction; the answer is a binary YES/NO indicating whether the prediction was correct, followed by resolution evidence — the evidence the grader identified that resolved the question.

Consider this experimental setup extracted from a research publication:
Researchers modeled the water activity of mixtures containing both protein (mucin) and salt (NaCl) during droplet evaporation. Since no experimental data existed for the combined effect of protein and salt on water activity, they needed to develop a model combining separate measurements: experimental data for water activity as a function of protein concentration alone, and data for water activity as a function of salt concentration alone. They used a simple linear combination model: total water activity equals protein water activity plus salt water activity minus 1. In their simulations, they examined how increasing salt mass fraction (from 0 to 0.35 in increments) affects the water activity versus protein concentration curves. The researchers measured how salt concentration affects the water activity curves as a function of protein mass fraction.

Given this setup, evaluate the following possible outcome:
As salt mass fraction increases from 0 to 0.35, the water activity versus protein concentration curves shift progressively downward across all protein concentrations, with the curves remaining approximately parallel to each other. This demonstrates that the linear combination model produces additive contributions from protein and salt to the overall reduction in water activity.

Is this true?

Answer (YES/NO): YES